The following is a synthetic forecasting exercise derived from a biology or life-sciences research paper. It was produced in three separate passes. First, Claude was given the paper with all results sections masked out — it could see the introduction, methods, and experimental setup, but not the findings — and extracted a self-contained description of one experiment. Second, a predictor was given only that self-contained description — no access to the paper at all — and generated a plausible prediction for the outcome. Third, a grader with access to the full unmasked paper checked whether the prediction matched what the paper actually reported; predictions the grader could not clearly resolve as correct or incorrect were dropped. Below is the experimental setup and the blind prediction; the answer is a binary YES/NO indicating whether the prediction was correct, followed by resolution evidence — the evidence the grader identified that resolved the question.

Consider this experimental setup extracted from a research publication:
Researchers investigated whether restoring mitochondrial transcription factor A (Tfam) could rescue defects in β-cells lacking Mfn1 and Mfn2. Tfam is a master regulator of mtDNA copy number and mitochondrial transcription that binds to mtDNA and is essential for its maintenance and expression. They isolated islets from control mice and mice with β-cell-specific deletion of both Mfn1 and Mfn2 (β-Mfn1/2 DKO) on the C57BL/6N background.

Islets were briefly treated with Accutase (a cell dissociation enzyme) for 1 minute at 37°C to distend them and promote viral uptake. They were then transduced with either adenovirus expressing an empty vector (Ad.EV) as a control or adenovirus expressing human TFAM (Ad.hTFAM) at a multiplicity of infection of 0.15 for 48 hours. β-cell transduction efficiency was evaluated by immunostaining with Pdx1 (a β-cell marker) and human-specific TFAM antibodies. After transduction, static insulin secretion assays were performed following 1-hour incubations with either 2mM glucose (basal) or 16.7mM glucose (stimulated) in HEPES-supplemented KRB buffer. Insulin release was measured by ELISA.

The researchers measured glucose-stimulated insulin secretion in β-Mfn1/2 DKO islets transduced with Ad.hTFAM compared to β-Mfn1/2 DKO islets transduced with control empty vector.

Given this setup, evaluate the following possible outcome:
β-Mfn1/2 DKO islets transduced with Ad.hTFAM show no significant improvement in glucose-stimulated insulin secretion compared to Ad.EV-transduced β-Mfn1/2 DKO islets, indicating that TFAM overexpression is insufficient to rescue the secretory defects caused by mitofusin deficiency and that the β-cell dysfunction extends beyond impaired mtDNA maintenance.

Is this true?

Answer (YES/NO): NO